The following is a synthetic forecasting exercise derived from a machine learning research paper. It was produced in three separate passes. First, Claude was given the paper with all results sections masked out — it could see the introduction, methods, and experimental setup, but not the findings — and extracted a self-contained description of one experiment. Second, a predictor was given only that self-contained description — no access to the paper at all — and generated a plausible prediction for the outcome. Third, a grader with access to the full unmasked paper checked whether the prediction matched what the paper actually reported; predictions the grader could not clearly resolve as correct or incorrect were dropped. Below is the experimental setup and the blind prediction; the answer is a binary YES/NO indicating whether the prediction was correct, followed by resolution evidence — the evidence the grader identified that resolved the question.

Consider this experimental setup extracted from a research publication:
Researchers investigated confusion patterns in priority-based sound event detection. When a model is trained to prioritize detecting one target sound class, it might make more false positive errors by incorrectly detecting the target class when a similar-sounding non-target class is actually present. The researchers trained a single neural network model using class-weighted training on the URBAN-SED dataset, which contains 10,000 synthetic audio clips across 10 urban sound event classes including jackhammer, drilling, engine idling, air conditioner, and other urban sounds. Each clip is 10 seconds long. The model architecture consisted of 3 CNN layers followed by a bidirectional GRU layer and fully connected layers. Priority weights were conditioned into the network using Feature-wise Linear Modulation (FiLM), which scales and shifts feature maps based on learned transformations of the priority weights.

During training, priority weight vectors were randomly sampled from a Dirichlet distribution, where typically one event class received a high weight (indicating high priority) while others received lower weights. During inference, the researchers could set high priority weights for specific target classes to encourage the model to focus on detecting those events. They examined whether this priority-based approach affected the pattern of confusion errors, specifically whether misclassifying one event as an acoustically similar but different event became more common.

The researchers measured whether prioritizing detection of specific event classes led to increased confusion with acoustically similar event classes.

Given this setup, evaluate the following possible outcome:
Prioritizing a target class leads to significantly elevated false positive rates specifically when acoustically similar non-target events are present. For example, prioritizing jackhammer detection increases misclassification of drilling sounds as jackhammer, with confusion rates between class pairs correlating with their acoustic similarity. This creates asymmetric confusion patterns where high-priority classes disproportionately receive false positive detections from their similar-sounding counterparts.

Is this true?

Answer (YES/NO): YES